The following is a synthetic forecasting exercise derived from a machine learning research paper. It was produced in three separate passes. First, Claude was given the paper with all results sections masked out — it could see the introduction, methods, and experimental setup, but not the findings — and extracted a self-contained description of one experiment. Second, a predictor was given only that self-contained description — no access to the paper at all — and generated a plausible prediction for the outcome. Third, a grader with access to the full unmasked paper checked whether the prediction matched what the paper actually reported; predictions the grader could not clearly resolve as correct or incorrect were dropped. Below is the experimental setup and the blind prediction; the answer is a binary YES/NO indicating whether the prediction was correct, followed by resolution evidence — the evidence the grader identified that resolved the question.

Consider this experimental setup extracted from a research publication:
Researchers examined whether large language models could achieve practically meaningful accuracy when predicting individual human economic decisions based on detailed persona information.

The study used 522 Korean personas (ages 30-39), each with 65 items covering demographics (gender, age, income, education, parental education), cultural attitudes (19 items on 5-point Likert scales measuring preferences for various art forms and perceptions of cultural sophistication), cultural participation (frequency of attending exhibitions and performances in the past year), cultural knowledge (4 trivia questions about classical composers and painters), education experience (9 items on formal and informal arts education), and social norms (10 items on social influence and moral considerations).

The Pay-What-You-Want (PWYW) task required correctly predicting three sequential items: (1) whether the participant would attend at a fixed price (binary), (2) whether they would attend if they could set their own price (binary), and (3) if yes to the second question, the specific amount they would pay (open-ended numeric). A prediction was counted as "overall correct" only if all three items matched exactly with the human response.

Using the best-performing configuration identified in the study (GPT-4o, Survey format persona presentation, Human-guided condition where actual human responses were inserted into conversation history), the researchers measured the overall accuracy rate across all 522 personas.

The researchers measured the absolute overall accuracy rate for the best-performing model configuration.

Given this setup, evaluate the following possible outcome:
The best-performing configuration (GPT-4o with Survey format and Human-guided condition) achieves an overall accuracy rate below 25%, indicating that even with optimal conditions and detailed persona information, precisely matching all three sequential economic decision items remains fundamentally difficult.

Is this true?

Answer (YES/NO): YES